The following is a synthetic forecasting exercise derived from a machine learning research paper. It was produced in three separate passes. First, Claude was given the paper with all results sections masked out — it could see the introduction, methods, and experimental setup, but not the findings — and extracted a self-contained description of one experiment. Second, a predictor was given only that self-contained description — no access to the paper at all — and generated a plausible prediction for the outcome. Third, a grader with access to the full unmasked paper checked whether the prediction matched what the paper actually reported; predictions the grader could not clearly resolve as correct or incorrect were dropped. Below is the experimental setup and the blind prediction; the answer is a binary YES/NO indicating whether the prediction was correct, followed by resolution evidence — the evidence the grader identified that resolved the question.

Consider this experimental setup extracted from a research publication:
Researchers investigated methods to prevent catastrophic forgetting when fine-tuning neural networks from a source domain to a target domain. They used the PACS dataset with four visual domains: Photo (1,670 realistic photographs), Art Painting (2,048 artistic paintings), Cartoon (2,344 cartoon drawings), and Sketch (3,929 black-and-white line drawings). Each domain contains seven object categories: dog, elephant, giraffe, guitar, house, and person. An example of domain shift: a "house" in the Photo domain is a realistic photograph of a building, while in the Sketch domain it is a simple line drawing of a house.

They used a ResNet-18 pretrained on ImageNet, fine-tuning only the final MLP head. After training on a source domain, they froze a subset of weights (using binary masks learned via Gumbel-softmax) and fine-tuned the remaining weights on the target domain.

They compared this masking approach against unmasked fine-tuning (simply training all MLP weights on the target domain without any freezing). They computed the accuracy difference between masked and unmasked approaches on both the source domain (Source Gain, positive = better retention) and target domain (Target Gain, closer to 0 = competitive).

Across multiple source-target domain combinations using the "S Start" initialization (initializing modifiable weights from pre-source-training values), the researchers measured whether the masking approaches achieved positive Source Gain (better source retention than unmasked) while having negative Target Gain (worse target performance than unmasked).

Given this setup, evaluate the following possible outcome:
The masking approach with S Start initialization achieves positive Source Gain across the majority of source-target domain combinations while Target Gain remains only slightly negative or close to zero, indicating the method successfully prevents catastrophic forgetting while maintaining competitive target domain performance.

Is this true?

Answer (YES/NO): NO